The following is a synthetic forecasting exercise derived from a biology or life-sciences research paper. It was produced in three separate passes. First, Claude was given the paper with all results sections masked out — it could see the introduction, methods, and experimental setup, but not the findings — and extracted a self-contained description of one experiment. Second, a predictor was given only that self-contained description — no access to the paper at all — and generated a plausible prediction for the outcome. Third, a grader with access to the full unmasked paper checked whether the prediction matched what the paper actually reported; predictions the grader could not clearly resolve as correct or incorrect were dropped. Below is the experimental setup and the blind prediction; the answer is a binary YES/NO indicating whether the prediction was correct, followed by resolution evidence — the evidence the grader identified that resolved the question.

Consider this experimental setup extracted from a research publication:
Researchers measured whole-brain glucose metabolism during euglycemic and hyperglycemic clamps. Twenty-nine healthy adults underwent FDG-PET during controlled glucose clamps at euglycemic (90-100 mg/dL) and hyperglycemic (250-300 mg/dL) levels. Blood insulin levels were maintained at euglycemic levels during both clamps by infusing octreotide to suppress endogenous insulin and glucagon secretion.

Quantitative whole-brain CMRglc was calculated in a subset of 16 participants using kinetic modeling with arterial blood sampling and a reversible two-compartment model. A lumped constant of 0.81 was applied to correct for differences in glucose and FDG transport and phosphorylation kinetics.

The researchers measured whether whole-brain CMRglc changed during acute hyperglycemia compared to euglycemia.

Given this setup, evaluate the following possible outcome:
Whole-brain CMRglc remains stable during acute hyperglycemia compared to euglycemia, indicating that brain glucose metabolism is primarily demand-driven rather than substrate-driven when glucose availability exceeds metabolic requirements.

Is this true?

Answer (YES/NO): NO